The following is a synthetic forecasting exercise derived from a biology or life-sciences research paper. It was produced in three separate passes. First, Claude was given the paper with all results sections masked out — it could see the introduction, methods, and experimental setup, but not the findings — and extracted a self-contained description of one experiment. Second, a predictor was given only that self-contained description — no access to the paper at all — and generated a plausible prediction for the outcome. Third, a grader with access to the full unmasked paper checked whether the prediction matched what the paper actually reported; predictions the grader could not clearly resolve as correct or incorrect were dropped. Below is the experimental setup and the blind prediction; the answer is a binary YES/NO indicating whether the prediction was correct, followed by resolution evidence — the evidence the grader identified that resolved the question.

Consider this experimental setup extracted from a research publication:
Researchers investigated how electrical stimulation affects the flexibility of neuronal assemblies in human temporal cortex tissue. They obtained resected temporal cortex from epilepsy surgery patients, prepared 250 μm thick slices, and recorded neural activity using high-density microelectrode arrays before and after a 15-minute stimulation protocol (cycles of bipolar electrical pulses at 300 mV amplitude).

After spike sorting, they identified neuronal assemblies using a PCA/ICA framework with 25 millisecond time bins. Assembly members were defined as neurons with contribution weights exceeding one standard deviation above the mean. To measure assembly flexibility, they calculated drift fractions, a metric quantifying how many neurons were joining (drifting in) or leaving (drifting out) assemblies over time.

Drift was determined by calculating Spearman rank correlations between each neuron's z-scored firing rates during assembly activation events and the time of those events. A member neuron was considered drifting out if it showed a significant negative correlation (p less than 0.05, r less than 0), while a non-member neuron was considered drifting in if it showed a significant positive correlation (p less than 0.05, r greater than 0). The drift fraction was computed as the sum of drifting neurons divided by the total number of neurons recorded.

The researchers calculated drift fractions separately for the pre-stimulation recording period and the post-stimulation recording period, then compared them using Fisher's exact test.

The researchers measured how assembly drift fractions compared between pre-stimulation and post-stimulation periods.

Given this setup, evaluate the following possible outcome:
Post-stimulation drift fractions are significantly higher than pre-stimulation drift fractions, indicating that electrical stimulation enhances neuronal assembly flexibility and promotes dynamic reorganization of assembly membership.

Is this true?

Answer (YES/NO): YES